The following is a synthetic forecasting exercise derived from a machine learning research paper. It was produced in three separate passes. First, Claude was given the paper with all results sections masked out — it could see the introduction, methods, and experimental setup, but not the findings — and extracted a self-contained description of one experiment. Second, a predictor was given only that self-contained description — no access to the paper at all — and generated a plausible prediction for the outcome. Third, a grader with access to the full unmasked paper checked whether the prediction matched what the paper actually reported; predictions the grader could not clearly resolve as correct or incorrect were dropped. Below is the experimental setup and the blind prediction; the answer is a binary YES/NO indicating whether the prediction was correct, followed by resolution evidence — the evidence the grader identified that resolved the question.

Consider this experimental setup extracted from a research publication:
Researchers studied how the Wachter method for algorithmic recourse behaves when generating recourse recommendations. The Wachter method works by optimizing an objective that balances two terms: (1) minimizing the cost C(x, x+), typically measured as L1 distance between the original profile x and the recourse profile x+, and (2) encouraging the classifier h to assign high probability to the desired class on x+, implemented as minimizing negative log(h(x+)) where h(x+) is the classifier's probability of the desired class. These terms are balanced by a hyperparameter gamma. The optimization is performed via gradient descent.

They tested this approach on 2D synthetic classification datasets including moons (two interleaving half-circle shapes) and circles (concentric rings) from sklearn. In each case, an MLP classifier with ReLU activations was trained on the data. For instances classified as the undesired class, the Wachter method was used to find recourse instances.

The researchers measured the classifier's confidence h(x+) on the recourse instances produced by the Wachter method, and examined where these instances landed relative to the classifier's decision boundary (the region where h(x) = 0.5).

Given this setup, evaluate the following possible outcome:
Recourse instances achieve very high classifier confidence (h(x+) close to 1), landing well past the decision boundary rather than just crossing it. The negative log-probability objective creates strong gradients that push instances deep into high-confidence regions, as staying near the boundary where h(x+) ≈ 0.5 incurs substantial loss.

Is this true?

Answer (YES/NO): NO